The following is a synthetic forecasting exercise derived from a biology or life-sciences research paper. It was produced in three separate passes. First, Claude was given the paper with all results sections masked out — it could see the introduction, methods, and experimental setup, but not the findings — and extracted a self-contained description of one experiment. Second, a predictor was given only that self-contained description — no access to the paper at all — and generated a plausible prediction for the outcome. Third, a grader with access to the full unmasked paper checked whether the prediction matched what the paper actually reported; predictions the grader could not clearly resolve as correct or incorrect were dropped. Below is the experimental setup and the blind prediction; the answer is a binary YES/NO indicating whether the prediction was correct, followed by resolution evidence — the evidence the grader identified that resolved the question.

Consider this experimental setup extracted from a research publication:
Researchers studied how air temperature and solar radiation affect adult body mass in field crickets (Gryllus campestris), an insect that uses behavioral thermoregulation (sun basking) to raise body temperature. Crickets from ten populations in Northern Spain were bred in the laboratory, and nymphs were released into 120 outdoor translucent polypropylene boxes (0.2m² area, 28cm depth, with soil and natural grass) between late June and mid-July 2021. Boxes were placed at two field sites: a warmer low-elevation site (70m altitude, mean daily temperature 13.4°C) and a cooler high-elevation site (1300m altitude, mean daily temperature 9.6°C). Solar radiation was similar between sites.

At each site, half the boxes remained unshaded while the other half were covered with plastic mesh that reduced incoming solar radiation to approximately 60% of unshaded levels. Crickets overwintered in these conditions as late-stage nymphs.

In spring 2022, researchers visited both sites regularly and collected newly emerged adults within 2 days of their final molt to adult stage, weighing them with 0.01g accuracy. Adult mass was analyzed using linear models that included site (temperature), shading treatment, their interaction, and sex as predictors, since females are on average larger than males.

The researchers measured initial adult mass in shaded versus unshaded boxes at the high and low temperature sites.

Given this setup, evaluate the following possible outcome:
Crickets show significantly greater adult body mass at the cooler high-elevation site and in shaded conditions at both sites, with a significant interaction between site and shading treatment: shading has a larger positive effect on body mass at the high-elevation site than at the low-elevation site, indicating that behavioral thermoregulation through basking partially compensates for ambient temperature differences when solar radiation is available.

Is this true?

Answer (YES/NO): NO